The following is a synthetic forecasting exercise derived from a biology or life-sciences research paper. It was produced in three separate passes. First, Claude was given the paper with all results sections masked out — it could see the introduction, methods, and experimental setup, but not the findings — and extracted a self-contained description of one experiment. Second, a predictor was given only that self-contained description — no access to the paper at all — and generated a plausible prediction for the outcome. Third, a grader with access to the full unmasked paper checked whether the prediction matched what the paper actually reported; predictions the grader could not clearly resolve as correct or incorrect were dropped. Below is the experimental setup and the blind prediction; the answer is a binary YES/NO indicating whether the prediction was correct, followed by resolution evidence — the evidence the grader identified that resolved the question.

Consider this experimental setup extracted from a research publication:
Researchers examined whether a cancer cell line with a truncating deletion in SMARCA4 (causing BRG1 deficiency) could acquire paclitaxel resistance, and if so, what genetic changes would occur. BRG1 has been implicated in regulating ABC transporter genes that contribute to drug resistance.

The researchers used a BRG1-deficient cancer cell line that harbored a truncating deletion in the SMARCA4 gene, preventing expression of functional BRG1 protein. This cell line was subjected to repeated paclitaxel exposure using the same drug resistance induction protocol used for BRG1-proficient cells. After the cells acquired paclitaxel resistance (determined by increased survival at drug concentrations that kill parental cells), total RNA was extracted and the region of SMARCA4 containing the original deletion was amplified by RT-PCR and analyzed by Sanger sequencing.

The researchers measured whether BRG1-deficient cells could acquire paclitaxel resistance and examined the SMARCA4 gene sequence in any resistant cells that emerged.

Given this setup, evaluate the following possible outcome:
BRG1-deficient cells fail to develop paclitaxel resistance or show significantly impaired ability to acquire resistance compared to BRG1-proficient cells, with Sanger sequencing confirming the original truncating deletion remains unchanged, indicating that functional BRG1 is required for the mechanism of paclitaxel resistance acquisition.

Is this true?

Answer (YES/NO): NO